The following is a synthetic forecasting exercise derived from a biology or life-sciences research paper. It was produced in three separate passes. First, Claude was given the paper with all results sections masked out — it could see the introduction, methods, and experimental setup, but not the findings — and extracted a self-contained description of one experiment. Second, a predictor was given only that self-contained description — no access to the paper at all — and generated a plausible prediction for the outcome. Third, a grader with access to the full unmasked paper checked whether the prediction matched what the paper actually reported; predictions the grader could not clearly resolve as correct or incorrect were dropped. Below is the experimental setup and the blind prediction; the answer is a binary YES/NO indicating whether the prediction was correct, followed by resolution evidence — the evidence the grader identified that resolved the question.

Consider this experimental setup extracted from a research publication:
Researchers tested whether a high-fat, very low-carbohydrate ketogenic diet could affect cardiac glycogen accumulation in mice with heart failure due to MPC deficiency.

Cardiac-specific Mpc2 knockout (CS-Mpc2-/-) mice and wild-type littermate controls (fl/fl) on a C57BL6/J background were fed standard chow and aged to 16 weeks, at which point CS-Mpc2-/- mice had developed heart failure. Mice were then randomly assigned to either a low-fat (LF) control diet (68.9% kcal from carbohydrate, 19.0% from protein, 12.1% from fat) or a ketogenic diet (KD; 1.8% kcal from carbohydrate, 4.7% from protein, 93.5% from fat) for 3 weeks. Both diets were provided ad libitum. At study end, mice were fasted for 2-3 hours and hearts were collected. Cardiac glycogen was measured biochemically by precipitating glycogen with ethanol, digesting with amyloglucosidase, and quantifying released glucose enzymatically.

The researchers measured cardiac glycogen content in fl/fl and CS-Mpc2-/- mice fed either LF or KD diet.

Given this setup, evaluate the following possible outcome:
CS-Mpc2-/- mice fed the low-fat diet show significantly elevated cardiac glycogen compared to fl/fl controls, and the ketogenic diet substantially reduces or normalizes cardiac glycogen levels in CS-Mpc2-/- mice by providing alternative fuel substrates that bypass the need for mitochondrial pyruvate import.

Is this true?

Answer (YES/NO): YES